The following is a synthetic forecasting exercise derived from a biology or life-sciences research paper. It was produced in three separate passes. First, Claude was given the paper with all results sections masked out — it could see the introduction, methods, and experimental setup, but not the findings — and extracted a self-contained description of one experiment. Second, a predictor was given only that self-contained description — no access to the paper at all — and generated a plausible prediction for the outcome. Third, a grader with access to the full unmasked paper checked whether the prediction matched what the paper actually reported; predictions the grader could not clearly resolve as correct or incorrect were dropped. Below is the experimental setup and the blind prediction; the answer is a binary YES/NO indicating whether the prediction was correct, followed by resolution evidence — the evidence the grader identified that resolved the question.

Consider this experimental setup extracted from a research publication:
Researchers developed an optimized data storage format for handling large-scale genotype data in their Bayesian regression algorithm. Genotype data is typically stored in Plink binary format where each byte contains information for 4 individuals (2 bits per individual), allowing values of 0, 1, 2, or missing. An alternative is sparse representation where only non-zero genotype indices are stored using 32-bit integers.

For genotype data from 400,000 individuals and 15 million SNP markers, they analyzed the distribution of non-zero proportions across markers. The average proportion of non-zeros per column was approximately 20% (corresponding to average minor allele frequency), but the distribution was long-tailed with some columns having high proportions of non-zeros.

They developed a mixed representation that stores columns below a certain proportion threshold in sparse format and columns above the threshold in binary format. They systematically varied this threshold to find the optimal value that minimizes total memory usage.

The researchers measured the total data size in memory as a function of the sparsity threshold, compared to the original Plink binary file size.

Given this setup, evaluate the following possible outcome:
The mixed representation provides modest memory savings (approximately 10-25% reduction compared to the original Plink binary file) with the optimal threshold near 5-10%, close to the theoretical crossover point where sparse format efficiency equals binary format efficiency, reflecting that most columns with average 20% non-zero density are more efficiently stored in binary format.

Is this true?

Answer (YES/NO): NO